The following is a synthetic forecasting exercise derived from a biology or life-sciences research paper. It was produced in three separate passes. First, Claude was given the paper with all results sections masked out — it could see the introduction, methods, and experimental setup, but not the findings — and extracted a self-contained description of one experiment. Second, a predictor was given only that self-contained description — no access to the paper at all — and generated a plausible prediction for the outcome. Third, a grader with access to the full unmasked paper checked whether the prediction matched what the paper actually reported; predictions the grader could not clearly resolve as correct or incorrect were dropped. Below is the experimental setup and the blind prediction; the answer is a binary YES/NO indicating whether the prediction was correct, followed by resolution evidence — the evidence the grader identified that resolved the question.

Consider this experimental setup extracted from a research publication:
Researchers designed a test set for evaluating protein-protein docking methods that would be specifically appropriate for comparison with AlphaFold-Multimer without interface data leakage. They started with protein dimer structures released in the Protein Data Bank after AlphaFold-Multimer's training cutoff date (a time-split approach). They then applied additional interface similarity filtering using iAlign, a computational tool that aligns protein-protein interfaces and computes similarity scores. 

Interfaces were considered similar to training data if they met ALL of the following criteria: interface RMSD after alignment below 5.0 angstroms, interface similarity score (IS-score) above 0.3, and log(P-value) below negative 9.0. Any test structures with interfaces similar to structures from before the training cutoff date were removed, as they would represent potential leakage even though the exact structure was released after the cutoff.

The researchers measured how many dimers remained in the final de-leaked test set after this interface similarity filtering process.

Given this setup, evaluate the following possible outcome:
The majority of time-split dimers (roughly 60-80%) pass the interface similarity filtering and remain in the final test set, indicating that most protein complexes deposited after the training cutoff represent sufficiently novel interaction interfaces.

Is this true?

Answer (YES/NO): NO